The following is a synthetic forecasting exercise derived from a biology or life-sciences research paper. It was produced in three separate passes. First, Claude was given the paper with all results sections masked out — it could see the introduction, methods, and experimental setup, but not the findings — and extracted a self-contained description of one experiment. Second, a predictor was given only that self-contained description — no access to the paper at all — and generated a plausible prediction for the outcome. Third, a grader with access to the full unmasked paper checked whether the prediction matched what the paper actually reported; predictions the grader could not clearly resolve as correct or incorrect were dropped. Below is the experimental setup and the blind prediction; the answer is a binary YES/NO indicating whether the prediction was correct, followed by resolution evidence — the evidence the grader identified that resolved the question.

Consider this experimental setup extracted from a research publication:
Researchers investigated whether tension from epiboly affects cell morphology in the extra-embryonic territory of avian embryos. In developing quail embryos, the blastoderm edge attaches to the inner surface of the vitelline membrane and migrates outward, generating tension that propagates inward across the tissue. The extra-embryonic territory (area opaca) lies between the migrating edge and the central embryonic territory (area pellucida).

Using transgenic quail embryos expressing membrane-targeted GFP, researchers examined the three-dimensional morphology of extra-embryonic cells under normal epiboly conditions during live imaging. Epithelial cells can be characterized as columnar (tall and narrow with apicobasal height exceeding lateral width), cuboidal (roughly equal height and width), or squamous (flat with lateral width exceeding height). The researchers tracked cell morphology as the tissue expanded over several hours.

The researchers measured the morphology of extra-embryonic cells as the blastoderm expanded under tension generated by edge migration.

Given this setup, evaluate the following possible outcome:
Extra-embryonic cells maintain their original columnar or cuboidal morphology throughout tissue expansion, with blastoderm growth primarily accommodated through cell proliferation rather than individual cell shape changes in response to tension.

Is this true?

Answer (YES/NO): NO